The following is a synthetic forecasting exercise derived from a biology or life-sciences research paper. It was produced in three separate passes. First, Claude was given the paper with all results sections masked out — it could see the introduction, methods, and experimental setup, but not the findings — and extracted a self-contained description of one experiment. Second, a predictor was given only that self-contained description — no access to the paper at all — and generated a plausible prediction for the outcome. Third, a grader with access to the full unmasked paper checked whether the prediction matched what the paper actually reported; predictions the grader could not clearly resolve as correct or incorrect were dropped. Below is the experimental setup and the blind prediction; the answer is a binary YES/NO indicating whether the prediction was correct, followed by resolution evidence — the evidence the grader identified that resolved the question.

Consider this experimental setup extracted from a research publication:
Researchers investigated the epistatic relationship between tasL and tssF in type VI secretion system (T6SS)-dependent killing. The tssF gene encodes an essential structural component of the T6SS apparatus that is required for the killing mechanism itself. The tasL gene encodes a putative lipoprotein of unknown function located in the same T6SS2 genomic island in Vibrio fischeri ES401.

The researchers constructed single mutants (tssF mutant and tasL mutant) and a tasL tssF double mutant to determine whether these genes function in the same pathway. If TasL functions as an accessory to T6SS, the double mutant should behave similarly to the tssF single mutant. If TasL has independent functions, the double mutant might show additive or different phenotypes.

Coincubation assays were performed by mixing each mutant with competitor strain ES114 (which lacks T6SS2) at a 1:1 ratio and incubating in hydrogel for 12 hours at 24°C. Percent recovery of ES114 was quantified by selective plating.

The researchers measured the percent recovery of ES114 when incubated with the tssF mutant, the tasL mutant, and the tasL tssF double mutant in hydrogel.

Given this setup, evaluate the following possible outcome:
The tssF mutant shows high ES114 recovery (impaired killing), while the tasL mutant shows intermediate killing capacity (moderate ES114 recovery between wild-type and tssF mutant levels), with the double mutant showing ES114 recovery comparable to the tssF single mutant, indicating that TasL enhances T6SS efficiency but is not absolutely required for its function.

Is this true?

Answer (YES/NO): NO